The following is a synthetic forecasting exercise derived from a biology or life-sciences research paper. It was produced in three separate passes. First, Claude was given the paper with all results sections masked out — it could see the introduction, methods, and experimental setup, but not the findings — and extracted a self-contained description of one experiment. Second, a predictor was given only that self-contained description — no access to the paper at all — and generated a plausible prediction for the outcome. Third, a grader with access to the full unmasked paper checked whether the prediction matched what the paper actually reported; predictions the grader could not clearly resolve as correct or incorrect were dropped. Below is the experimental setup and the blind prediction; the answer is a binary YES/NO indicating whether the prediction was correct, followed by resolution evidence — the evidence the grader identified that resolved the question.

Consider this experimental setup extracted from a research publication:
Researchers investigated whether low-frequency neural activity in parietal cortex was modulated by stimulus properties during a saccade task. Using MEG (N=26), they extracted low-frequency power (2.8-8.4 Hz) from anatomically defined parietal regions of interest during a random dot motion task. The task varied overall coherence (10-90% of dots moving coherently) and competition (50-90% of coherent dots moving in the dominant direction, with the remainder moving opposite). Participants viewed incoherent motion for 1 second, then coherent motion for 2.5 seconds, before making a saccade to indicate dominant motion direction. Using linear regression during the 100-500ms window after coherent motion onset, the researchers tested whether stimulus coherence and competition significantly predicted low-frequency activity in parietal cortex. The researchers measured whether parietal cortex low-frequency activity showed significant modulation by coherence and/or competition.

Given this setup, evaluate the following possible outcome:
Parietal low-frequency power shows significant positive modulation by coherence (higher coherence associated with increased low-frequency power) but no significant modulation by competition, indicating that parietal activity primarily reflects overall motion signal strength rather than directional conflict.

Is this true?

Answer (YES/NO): NO